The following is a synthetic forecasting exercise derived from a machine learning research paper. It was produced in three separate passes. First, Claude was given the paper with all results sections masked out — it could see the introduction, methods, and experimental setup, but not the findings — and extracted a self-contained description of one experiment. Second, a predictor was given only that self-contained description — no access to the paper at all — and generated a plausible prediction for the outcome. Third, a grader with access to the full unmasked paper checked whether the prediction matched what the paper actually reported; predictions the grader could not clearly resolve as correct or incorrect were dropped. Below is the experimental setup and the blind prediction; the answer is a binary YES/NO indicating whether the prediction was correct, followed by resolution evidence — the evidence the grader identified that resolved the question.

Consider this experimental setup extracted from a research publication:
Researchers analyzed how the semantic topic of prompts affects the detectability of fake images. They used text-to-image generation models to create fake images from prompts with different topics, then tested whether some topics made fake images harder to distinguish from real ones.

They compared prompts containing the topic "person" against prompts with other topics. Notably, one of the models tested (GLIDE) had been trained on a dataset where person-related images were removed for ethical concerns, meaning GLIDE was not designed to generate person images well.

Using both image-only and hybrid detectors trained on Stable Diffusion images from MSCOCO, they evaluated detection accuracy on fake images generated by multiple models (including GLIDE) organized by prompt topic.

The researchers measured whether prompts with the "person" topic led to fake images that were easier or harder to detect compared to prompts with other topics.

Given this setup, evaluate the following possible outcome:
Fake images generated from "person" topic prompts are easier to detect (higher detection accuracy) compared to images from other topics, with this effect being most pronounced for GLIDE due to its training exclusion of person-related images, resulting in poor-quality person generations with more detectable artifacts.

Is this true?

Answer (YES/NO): NO